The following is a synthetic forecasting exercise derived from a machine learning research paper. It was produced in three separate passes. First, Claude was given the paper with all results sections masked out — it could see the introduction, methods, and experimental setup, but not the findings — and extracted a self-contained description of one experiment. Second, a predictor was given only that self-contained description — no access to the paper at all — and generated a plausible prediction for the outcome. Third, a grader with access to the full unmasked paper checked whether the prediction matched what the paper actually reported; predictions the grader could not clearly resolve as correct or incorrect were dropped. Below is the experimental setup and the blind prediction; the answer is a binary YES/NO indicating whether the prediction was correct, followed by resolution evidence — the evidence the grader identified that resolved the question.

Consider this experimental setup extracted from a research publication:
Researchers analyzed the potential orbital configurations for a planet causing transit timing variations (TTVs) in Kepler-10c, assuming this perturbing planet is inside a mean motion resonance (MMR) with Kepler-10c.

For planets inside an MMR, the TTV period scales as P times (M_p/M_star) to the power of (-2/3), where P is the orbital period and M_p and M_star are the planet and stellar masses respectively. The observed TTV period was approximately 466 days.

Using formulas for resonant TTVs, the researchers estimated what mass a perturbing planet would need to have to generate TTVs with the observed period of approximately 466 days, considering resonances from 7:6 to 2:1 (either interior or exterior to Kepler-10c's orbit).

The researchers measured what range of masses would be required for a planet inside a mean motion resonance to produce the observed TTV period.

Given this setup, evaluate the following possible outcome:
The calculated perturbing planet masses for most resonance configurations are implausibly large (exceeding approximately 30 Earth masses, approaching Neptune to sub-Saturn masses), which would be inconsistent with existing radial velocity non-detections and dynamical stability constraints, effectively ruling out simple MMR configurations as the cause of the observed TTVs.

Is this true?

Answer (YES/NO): NO